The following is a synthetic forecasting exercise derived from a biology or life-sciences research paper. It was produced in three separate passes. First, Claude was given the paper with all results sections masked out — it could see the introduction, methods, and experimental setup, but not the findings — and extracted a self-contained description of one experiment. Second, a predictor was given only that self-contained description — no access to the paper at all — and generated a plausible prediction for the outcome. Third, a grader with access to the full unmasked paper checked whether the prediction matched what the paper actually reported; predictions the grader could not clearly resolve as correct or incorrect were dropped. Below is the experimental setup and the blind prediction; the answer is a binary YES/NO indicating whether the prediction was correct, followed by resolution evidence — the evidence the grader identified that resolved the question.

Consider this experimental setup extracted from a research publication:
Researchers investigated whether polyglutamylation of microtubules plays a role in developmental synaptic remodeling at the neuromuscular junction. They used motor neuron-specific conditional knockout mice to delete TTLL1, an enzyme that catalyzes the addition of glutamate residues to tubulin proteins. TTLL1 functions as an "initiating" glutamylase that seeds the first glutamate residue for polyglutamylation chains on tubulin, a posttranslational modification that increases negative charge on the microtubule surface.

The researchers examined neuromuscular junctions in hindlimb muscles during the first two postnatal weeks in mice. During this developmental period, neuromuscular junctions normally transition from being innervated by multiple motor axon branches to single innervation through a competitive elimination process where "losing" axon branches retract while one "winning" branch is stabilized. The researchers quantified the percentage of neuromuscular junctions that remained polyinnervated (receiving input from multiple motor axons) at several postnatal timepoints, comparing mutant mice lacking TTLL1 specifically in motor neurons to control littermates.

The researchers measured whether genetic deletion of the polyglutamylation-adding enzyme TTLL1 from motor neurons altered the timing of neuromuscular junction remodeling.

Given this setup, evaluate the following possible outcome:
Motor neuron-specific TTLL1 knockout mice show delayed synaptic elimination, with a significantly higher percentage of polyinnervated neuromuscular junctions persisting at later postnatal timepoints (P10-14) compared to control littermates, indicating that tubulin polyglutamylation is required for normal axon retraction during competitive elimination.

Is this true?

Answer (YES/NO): YES